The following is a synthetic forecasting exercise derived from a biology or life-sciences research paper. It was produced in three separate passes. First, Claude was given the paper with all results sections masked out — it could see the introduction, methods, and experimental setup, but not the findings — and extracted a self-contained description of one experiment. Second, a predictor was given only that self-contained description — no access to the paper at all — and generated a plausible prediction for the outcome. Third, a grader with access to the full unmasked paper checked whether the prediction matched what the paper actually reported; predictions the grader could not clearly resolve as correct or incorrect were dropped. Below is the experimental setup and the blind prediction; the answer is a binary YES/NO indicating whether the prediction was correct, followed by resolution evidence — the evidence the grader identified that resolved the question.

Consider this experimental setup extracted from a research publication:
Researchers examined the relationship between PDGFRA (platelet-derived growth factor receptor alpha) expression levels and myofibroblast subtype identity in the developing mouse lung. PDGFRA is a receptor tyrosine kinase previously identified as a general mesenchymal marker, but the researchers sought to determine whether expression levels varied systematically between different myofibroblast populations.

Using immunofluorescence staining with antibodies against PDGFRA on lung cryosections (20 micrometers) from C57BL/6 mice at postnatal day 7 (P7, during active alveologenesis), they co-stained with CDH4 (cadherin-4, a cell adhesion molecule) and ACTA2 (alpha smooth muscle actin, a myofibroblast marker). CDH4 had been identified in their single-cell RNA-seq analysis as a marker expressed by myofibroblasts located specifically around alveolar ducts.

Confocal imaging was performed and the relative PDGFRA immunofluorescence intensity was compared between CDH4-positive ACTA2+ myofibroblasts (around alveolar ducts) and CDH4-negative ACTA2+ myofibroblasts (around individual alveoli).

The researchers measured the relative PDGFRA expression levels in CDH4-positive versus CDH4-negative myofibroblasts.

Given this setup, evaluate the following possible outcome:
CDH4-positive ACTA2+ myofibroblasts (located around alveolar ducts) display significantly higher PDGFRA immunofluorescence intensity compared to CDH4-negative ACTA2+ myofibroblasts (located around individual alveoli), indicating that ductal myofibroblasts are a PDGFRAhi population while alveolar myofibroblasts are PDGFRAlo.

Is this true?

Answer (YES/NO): NO